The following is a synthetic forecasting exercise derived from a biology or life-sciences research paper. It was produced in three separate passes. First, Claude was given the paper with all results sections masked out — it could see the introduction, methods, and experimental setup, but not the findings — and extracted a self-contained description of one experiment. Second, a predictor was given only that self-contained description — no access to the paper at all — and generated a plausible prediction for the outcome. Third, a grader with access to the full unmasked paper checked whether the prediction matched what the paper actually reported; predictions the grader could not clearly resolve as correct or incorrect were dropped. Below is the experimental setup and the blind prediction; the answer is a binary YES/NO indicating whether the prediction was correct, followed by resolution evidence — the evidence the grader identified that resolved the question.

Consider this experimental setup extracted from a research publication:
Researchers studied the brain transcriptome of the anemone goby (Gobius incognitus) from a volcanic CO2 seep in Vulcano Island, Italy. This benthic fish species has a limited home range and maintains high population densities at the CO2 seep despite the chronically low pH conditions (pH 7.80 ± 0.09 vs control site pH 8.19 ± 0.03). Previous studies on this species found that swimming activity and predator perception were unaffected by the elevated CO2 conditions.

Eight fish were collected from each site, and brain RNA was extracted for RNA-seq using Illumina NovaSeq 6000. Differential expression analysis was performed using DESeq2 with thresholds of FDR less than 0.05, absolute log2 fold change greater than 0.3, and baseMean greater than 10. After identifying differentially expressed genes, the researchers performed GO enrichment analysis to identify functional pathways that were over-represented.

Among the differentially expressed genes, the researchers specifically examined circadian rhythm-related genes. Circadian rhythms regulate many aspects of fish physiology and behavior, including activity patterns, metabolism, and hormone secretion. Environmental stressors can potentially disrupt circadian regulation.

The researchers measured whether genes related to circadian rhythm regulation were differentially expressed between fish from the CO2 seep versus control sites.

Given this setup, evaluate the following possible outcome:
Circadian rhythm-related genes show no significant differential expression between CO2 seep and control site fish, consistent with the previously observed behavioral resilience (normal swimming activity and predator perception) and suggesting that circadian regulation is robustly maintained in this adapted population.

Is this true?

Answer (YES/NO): NO